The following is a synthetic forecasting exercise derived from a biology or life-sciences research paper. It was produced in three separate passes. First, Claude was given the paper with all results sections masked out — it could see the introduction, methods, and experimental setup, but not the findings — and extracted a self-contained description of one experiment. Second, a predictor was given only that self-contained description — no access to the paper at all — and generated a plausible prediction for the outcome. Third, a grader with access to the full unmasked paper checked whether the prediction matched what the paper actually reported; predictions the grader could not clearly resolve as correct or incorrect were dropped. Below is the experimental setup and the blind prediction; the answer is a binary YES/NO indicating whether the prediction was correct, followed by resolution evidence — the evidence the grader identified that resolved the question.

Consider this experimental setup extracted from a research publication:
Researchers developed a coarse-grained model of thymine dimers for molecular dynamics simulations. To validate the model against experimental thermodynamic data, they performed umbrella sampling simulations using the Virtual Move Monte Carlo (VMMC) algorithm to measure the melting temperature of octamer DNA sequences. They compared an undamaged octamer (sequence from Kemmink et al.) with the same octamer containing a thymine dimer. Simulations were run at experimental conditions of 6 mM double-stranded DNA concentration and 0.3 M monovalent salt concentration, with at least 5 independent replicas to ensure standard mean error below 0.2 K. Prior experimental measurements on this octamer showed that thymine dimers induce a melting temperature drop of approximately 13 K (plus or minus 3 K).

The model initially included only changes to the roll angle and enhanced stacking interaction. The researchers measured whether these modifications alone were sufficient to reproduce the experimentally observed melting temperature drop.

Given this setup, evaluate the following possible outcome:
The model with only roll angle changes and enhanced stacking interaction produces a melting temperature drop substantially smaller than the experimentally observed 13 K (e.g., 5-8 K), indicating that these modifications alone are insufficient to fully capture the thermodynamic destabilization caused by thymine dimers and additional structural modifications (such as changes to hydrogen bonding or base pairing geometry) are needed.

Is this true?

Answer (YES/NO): YES